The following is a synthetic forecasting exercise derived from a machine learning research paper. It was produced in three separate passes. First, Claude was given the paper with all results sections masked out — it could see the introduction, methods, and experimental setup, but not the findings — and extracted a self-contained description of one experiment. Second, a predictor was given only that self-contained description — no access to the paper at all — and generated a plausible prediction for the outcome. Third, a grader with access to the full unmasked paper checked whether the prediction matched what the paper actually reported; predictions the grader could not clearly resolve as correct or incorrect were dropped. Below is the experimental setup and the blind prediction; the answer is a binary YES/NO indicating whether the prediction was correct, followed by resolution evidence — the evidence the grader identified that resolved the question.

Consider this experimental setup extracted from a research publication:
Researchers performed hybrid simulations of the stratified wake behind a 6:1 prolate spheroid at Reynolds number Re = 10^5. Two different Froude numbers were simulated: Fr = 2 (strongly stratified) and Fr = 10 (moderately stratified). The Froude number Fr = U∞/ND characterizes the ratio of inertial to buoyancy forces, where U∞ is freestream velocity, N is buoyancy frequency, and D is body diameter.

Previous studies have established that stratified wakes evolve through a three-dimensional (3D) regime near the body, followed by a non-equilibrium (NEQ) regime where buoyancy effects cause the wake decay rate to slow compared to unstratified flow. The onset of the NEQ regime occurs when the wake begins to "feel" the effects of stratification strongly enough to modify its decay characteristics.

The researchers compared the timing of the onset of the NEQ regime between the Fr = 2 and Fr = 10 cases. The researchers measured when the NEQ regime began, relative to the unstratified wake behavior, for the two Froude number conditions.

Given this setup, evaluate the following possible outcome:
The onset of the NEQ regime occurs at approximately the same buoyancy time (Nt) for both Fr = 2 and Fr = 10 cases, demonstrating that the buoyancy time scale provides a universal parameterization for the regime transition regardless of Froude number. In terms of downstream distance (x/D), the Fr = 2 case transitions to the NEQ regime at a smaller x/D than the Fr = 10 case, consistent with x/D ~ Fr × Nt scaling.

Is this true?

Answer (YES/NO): NO